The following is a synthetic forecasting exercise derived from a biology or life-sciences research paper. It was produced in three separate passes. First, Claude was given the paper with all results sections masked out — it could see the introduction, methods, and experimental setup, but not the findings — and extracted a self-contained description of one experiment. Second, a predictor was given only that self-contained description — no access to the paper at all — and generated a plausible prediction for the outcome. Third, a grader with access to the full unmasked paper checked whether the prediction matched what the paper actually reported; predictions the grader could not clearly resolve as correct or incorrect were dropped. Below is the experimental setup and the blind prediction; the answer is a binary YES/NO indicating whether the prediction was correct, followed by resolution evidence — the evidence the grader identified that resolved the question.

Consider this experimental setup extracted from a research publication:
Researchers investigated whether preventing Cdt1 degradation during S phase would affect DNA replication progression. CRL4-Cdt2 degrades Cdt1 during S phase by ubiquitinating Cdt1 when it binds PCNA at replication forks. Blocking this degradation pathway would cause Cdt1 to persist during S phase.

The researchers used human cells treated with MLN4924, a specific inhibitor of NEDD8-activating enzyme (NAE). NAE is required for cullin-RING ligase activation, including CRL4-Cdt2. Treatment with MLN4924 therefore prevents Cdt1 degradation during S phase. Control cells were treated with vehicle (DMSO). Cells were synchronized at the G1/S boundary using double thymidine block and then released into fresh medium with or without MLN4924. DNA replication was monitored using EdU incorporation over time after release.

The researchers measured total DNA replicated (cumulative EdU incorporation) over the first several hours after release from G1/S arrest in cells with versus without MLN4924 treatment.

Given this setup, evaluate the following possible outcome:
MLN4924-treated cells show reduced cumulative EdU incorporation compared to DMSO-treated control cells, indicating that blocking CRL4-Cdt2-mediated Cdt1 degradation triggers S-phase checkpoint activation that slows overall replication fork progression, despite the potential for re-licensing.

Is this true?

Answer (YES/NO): NO